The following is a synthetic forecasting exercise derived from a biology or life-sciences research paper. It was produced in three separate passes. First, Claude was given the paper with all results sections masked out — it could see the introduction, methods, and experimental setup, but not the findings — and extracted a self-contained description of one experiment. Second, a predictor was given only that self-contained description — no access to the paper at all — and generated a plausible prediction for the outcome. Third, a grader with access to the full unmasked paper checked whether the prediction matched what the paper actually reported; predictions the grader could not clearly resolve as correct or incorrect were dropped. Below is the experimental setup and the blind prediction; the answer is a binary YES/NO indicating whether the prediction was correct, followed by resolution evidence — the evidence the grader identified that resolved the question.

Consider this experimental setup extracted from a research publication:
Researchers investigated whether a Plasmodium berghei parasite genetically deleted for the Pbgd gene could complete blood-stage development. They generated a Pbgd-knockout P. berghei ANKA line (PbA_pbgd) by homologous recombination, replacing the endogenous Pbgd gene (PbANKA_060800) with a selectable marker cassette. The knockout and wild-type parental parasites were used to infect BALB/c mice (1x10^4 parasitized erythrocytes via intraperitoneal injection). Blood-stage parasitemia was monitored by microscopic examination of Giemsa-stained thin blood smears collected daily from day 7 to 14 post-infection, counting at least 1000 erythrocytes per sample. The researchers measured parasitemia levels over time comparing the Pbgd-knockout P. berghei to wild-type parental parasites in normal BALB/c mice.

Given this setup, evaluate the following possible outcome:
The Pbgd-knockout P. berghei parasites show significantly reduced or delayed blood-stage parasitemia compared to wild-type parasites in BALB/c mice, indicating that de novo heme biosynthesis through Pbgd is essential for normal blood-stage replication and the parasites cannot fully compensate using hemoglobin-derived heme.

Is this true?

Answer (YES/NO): NO